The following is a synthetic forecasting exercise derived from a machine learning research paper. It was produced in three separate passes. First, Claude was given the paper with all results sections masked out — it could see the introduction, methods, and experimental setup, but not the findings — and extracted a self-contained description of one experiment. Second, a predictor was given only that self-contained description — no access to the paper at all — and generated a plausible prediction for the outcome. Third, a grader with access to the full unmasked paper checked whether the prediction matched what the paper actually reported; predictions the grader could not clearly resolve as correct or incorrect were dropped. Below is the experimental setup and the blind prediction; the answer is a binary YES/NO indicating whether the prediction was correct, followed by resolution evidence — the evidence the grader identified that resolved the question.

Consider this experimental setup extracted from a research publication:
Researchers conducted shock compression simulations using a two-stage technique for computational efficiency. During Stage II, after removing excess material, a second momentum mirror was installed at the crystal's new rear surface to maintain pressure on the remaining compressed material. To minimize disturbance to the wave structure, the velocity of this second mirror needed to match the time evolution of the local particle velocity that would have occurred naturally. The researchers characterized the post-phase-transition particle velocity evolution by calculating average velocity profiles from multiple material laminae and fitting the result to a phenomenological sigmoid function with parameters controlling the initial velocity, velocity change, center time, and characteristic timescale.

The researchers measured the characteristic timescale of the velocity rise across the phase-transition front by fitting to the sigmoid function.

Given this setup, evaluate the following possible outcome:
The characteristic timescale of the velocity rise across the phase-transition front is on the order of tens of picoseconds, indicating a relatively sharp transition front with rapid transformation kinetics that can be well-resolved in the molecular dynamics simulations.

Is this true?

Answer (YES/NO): NO